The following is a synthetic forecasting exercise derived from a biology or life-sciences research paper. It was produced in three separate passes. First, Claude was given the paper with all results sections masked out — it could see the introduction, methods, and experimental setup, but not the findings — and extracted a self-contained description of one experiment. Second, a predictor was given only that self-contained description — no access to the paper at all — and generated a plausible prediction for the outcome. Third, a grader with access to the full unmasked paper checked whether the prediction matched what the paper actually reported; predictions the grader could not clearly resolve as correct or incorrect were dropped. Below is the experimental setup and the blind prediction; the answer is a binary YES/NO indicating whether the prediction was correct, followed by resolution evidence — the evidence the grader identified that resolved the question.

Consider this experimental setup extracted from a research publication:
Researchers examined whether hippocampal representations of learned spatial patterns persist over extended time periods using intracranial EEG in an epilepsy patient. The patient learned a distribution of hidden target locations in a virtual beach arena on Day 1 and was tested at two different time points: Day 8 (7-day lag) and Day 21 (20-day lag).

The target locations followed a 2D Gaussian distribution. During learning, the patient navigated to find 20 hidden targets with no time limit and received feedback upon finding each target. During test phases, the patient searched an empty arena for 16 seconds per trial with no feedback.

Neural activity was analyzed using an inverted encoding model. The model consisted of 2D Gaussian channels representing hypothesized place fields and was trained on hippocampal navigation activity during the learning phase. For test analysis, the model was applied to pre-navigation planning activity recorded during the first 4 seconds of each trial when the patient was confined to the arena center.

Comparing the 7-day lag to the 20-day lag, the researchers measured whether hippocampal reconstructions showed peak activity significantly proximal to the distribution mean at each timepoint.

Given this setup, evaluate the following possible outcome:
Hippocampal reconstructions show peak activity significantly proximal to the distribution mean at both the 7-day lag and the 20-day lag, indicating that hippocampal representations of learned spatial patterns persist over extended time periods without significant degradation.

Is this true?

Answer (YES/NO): NO